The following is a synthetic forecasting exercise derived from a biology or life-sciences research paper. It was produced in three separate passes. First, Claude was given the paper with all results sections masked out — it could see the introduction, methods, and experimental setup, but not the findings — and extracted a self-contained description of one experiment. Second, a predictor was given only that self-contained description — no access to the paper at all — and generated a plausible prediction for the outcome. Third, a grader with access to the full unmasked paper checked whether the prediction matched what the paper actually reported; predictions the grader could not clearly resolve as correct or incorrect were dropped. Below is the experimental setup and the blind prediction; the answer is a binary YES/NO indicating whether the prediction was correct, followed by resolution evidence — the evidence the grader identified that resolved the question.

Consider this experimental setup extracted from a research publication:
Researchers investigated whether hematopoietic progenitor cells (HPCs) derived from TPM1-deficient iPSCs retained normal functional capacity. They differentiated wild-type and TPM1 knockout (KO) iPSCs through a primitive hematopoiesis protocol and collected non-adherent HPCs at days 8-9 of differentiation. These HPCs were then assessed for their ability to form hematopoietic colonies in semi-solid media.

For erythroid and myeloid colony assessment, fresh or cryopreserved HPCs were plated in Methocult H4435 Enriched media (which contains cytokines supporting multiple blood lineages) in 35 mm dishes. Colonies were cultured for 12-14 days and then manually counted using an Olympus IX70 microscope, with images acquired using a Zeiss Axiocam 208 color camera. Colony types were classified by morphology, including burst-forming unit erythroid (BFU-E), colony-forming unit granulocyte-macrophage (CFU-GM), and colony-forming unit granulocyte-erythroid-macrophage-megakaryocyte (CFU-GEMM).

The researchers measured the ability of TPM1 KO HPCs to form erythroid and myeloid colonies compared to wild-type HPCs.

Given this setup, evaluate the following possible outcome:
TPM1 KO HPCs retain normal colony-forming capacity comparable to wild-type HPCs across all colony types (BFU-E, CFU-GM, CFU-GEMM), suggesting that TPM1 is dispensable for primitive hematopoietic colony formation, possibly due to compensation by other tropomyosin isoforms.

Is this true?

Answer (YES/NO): YES